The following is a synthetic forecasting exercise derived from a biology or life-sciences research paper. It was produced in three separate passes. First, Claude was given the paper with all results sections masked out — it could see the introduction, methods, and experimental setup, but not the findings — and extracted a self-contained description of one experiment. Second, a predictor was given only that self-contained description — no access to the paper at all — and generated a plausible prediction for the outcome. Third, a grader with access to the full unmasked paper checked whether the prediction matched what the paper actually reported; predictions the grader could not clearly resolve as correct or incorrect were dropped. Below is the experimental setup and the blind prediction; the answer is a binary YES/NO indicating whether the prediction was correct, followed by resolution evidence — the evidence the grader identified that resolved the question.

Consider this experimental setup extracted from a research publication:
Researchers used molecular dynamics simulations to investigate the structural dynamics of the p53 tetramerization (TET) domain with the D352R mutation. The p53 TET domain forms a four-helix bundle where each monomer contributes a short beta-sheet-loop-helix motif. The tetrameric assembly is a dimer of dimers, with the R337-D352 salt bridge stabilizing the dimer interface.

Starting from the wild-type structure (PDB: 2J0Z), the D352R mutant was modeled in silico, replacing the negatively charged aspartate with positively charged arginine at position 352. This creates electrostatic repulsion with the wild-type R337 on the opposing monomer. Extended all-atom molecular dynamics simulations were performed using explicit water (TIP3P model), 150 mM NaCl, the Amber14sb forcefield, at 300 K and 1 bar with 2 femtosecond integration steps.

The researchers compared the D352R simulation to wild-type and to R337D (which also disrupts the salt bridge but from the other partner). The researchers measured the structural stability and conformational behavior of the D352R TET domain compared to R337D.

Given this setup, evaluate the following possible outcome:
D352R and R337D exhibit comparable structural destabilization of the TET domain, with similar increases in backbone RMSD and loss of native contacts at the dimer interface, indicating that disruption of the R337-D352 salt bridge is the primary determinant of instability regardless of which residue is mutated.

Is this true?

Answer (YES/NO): NO